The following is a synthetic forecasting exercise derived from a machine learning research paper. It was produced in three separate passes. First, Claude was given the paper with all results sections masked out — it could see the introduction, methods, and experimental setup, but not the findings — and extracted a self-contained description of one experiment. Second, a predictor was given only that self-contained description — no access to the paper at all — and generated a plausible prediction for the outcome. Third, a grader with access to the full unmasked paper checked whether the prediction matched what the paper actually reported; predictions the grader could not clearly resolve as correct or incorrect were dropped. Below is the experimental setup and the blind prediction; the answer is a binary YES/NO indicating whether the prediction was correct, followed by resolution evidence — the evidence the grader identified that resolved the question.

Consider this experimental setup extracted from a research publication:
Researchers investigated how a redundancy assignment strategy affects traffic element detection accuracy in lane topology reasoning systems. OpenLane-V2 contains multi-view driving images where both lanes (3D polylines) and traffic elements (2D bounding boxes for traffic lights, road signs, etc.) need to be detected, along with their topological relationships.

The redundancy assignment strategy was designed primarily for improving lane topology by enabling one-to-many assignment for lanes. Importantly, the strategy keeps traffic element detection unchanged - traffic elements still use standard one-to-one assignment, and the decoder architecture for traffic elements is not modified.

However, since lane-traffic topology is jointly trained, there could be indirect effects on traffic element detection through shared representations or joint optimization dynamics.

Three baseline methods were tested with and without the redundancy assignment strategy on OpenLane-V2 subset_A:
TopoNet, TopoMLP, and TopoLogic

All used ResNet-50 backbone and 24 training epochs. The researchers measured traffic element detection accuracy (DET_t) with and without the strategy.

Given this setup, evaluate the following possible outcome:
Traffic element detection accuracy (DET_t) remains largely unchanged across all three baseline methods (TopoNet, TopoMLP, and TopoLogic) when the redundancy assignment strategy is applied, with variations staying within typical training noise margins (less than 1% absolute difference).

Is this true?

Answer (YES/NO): NO